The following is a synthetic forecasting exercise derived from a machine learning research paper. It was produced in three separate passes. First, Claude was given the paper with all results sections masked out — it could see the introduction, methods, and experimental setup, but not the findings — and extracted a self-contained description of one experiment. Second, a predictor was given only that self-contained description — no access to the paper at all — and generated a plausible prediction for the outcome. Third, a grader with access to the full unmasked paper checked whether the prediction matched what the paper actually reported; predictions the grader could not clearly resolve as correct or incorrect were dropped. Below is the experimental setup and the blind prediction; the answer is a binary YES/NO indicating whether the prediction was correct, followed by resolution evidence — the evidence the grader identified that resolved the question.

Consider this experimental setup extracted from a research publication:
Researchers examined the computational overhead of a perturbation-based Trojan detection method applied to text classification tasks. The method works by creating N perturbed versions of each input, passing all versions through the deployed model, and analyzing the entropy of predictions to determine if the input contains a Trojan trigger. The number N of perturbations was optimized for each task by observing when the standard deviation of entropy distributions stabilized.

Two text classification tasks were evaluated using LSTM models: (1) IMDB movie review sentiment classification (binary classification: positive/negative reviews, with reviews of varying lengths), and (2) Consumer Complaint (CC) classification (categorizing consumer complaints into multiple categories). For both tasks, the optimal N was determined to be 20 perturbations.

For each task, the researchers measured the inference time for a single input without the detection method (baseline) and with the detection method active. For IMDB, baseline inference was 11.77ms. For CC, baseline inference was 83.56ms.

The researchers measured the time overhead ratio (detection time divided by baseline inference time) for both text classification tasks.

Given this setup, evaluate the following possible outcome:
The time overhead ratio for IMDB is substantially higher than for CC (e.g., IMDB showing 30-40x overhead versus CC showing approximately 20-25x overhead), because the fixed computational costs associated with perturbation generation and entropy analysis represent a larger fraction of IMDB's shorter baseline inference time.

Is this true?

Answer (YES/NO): NO